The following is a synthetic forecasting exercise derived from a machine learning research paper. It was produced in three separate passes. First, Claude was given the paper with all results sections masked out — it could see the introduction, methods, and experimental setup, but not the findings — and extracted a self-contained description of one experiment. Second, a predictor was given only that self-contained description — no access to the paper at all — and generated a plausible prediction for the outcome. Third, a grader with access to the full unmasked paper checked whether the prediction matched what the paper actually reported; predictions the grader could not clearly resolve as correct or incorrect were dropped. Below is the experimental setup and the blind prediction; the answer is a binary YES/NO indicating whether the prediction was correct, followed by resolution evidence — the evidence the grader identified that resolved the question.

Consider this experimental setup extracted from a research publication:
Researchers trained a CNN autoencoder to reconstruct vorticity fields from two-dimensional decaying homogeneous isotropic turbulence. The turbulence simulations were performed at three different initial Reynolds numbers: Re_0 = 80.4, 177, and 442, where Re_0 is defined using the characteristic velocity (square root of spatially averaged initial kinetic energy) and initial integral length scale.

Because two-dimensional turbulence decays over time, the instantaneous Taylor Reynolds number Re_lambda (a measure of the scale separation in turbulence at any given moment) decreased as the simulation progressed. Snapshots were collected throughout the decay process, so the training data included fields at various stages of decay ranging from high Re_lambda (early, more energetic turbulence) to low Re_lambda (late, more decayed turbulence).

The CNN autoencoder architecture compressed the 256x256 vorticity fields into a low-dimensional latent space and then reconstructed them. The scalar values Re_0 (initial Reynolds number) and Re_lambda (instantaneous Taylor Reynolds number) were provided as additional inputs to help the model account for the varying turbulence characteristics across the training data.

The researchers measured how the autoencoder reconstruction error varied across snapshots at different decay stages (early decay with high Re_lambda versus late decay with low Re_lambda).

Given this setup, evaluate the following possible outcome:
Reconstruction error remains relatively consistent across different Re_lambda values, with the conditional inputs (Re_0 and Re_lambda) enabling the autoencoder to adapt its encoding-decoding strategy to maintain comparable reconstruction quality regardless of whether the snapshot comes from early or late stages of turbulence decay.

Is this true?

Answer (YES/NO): NO